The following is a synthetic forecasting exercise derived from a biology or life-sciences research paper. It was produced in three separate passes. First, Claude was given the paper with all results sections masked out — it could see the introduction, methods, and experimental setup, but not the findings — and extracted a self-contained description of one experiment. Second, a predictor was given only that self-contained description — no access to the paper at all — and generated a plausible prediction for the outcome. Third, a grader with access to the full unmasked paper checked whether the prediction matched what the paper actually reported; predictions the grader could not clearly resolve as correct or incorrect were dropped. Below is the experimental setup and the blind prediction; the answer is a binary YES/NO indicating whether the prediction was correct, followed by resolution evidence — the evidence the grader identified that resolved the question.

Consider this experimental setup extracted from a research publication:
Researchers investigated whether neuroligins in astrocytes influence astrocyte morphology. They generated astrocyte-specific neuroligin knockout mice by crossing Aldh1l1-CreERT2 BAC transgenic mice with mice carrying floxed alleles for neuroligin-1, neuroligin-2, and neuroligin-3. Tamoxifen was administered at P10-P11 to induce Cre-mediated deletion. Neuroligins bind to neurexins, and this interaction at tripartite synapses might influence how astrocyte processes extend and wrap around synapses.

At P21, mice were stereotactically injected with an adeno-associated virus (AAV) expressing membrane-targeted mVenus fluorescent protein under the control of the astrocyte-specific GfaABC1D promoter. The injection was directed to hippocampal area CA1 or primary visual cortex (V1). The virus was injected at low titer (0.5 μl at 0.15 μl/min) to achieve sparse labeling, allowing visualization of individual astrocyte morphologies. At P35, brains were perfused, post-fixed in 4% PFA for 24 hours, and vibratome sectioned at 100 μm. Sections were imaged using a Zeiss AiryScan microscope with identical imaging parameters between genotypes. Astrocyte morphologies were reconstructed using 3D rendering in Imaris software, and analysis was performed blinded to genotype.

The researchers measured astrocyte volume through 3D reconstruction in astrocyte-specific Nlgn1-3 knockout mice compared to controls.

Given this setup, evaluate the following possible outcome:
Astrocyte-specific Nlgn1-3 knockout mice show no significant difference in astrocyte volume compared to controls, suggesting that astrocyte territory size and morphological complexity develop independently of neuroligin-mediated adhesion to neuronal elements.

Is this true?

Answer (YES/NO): YES